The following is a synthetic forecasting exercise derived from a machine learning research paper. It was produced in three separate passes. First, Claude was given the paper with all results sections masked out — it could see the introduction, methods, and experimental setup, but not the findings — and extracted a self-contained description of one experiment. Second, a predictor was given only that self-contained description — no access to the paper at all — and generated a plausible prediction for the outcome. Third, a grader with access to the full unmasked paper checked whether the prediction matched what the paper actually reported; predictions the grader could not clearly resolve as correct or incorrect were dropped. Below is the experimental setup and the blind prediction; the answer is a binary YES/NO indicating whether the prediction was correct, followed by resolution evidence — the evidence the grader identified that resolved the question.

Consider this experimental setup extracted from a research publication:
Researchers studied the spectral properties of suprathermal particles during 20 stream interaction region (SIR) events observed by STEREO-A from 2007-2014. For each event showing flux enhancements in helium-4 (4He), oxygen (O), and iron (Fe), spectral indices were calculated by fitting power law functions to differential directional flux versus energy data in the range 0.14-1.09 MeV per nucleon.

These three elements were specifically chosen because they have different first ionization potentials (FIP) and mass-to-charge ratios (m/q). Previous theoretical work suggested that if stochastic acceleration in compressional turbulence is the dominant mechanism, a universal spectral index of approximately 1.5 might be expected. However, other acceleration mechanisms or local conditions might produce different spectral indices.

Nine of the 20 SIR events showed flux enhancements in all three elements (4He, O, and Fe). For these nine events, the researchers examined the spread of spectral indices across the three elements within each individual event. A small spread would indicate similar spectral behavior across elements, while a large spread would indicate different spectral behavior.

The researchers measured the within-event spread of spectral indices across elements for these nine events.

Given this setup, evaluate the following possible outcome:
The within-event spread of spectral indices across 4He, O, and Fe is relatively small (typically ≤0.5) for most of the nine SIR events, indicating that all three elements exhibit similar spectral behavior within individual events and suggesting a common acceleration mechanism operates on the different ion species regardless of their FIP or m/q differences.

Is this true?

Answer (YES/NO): NO